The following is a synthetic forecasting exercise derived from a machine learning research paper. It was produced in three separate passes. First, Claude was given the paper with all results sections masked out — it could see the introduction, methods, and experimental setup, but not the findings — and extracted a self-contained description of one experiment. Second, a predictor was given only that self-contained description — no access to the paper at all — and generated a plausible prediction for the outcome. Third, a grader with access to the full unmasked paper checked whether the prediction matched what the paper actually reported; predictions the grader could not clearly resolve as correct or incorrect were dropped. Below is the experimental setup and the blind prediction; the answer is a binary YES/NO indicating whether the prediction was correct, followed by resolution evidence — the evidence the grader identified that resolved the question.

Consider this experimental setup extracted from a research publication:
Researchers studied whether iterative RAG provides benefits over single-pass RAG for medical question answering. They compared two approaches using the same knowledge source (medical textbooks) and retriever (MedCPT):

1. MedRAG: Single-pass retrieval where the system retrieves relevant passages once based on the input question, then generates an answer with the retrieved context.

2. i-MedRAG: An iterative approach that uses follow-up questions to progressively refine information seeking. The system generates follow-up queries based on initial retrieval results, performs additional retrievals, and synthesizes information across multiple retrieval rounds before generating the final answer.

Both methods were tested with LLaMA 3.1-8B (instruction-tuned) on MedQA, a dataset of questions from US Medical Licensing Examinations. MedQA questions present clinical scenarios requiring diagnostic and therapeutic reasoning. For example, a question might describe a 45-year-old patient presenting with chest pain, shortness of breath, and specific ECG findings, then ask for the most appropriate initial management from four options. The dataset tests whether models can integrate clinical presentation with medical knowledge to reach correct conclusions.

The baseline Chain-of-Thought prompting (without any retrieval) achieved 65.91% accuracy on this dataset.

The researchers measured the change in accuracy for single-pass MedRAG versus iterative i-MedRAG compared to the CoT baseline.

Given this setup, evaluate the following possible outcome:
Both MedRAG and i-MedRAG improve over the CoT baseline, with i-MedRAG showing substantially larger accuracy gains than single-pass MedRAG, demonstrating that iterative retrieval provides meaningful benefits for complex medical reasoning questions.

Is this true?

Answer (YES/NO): NO